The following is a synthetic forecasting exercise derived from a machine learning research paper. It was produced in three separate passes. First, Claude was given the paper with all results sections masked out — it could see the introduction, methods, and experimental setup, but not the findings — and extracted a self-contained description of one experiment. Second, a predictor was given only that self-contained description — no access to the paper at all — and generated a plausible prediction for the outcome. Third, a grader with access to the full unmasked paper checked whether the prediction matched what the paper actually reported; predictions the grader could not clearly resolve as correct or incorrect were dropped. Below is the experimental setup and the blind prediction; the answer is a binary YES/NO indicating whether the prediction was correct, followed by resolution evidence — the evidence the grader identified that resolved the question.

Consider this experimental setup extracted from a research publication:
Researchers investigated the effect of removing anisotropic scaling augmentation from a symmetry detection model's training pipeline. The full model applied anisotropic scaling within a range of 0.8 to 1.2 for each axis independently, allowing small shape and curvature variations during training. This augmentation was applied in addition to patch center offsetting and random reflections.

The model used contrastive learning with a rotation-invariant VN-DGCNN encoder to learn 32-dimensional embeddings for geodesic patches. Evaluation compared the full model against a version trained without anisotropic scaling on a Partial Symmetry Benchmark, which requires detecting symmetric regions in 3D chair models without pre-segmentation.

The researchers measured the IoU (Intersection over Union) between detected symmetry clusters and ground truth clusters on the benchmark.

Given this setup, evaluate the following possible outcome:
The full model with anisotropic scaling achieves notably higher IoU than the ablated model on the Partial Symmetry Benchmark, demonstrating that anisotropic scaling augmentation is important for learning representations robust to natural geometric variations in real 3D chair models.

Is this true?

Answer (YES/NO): YES